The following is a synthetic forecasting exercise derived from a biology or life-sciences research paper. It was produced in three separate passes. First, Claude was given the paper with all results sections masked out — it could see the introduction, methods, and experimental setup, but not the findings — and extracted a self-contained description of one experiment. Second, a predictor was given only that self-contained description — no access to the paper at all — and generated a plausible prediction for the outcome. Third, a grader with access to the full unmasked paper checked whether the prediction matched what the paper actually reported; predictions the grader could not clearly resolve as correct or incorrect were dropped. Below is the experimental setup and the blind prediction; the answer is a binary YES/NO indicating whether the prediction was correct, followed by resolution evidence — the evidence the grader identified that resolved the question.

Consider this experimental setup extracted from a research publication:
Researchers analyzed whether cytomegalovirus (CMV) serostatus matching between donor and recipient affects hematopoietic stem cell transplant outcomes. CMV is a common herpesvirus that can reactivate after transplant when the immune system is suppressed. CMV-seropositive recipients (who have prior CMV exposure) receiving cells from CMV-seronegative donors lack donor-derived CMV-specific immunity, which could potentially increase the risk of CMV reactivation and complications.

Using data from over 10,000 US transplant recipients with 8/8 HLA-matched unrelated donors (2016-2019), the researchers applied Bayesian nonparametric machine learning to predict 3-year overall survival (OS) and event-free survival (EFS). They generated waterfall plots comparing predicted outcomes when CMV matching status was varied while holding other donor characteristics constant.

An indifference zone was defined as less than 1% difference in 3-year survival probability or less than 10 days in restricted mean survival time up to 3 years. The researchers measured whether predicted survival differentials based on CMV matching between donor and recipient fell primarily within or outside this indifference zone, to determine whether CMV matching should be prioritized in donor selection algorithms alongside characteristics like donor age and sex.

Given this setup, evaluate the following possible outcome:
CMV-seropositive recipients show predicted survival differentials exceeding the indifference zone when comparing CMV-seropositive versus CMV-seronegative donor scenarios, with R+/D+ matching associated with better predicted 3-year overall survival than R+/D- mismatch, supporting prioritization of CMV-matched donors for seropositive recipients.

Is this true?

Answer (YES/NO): NO